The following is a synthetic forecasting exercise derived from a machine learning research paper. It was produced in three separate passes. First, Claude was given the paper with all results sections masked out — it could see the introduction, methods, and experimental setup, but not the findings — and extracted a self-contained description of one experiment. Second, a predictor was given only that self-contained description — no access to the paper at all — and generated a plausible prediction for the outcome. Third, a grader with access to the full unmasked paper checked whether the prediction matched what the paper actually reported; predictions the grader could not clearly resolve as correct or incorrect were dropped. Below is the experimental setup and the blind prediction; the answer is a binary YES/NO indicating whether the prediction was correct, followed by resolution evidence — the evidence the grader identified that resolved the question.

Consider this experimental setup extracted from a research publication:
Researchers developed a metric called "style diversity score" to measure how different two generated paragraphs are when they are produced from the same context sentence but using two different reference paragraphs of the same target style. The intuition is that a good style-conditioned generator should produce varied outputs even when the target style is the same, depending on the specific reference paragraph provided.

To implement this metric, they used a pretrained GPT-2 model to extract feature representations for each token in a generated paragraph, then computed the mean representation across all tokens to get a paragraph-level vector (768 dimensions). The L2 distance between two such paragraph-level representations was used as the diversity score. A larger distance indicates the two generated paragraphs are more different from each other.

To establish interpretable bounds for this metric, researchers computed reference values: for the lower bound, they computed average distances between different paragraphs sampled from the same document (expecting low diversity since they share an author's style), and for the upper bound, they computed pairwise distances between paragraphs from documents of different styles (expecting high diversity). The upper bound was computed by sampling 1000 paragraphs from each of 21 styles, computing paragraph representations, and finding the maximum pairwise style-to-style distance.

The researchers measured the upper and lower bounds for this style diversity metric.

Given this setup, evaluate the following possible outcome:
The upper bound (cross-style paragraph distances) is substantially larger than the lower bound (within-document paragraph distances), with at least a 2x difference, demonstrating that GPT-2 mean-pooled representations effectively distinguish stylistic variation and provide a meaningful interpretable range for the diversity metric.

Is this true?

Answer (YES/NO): YES